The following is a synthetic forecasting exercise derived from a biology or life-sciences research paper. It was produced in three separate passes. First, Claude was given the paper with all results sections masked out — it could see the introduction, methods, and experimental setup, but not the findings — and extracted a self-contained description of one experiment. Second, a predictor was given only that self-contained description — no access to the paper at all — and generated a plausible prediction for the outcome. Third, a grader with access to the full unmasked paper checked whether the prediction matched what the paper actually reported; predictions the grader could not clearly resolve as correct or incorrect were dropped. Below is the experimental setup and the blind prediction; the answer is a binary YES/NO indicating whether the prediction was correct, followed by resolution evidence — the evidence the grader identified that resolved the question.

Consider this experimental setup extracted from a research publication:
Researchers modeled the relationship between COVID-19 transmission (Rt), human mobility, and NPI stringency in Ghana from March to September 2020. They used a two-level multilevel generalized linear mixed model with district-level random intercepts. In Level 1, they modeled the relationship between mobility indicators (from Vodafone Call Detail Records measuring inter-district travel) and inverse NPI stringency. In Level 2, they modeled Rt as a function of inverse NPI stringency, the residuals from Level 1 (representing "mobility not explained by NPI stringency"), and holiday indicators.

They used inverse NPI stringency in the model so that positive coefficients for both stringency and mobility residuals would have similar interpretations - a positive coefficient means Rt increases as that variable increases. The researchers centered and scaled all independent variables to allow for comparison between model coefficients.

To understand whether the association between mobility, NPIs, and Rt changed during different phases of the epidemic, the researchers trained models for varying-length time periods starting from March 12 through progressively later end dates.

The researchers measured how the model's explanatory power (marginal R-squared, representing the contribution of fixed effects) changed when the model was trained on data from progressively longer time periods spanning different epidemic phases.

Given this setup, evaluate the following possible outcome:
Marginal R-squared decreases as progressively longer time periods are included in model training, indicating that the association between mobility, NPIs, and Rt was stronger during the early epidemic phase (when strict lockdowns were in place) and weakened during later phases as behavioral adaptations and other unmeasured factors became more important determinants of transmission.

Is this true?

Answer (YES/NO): YES